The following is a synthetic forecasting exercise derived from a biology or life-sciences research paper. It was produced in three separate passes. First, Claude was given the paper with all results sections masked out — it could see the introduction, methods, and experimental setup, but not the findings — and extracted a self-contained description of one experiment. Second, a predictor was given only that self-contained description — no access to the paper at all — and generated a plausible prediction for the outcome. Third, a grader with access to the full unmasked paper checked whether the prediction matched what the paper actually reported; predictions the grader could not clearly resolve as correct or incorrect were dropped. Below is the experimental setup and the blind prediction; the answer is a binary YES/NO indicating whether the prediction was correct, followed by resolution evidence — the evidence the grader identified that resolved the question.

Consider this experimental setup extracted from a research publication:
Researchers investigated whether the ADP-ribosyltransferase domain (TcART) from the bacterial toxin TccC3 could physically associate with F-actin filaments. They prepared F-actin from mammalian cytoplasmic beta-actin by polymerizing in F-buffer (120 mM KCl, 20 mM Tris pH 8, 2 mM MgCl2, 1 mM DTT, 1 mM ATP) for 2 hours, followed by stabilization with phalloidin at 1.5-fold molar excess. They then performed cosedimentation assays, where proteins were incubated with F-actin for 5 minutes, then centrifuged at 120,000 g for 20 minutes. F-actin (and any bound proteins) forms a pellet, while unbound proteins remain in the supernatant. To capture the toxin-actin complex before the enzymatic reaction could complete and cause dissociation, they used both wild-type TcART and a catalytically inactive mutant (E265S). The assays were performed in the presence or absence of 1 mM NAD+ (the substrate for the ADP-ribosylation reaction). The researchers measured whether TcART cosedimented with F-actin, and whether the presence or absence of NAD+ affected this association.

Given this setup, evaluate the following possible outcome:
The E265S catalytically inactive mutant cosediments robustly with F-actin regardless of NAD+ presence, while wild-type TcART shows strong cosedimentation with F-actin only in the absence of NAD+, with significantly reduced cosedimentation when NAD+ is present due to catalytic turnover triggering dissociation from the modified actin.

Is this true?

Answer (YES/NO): NO